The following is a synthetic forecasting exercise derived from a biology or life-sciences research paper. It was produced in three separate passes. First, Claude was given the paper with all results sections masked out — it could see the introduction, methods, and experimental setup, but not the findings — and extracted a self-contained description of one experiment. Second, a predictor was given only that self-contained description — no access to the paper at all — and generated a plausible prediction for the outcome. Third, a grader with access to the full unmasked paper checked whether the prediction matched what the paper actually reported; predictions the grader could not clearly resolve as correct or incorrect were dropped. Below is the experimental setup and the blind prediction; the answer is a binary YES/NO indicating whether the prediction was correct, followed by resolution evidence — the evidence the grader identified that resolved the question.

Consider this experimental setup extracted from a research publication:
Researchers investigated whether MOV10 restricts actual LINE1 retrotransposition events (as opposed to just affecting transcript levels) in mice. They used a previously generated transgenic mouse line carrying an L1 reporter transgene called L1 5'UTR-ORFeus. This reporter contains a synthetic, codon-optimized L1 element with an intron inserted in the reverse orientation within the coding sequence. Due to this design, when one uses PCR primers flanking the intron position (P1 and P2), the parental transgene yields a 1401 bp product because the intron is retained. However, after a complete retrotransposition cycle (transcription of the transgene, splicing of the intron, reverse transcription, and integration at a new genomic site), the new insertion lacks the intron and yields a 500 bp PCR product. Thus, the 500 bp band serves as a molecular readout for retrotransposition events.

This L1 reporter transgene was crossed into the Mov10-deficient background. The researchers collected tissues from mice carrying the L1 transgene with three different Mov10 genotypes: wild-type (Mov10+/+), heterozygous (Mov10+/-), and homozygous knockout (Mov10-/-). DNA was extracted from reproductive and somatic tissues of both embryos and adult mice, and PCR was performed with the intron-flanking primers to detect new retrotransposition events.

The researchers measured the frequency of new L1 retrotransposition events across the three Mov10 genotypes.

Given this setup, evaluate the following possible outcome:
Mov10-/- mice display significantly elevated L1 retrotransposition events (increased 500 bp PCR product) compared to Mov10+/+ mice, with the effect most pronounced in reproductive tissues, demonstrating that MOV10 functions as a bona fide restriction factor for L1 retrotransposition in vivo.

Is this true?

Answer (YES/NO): NO